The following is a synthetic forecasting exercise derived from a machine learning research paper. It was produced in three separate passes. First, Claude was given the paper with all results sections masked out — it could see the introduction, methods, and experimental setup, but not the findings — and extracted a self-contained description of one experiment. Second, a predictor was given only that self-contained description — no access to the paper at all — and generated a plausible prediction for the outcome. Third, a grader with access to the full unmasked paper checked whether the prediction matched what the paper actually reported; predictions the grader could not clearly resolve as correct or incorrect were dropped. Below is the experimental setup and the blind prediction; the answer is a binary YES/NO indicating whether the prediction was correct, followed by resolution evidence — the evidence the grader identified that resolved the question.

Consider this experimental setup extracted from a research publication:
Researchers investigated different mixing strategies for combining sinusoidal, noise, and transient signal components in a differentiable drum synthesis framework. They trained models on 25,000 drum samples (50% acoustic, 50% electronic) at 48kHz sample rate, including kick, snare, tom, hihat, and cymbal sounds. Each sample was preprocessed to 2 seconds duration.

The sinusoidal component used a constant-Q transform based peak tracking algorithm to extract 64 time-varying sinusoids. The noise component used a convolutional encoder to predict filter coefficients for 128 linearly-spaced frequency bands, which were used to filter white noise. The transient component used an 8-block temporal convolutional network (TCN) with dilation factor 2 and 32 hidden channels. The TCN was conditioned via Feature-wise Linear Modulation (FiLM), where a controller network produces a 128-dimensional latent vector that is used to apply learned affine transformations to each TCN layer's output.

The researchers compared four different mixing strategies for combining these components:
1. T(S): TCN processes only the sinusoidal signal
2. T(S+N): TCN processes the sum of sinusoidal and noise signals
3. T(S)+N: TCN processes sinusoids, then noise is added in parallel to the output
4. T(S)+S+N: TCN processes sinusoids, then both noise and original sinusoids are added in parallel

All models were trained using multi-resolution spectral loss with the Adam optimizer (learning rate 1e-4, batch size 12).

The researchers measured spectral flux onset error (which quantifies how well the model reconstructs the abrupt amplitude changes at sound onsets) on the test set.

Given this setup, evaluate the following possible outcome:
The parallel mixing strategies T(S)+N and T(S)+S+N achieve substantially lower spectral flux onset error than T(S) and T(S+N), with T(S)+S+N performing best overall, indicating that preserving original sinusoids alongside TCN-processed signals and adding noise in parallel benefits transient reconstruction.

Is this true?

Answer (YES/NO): NO